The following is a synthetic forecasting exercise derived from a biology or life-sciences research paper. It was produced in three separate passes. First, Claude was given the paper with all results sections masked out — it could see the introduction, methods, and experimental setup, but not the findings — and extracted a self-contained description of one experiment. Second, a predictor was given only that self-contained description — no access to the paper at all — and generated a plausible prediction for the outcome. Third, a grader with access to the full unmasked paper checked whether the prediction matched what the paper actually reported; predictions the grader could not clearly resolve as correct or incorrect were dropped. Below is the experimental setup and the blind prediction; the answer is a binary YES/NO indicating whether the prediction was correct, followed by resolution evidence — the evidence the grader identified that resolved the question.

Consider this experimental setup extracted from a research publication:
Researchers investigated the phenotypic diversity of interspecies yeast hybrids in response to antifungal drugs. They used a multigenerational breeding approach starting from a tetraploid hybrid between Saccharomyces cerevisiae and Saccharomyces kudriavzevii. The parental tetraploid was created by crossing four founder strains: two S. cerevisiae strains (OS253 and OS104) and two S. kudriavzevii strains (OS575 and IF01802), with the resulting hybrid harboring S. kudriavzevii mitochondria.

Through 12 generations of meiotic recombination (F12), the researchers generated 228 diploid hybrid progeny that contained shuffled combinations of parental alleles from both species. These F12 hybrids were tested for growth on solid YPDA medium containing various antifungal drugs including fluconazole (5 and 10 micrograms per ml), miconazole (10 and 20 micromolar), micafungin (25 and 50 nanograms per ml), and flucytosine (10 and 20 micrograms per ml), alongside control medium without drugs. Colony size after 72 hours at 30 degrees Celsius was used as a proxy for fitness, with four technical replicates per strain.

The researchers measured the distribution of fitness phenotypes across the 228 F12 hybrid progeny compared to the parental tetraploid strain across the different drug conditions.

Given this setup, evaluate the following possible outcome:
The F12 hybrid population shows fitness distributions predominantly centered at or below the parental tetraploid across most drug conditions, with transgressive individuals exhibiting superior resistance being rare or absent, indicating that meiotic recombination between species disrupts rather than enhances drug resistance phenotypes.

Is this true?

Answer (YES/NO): NO